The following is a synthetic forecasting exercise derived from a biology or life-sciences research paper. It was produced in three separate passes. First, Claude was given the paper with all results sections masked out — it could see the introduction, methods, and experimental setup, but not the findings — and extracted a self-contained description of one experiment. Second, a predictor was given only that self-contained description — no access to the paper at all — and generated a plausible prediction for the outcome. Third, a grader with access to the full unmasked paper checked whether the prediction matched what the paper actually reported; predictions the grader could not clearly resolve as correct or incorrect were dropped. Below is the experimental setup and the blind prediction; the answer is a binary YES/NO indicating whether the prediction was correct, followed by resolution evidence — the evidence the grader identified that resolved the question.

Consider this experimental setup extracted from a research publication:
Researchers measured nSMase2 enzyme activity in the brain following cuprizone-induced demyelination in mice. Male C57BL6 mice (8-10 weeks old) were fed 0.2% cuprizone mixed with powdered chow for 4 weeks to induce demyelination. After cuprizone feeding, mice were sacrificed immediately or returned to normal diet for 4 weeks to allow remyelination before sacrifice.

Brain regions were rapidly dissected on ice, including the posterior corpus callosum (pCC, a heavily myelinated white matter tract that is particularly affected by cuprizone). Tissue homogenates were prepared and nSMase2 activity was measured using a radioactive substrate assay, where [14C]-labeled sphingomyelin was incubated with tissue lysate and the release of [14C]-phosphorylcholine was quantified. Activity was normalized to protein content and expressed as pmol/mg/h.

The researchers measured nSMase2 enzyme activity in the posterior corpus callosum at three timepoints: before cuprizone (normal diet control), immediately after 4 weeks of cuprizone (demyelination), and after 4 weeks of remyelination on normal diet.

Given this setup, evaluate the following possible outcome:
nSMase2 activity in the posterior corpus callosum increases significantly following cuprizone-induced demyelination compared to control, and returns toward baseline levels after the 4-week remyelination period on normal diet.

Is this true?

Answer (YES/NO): YES